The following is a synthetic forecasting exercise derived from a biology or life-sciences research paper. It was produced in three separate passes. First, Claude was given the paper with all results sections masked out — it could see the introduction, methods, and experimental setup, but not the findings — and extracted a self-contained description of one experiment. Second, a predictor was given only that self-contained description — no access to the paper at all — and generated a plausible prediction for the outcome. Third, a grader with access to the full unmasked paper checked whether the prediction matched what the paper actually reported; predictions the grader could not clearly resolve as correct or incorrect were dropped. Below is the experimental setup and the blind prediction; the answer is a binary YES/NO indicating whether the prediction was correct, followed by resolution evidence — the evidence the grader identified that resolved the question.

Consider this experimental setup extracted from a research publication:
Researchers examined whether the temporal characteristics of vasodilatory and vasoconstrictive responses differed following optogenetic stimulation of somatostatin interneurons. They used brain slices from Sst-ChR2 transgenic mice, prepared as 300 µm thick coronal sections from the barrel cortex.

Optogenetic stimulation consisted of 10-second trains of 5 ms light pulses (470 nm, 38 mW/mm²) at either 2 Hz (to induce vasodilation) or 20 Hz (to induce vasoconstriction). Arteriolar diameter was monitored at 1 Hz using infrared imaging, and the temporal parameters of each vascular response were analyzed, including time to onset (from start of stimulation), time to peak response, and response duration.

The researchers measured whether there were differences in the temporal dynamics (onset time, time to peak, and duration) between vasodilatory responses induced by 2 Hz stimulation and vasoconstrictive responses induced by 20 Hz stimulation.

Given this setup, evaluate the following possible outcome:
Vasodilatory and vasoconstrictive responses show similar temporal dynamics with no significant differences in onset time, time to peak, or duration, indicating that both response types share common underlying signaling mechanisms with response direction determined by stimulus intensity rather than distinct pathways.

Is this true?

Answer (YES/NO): NO